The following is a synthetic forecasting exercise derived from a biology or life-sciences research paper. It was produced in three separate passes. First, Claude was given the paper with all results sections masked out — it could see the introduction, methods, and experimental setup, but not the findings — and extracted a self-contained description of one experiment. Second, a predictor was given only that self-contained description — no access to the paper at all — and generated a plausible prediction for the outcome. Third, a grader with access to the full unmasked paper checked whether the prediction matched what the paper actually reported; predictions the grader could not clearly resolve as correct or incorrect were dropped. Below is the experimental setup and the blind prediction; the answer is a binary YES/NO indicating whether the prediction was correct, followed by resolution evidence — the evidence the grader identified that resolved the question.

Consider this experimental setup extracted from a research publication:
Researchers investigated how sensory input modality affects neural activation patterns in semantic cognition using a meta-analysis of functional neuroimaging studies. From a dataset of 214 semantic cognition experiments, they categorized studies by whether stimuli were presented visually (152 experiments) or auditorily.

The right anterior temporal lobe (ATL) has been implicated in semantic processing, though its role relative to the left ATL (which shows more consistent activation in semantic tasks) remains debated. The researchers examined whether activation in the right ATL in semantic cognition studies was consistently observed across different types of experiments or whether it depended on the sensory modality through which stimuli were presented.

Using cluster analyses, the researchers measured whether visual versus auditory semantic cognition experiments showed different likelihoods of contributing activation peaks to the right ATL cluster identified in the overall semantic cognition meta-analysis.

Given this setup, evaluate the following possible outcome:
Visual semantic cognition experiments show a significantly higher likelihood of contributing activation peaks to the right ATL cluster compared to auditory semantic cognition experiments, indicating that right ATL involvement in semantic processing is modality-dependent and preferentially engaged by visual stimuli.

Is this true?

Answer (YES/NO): NO